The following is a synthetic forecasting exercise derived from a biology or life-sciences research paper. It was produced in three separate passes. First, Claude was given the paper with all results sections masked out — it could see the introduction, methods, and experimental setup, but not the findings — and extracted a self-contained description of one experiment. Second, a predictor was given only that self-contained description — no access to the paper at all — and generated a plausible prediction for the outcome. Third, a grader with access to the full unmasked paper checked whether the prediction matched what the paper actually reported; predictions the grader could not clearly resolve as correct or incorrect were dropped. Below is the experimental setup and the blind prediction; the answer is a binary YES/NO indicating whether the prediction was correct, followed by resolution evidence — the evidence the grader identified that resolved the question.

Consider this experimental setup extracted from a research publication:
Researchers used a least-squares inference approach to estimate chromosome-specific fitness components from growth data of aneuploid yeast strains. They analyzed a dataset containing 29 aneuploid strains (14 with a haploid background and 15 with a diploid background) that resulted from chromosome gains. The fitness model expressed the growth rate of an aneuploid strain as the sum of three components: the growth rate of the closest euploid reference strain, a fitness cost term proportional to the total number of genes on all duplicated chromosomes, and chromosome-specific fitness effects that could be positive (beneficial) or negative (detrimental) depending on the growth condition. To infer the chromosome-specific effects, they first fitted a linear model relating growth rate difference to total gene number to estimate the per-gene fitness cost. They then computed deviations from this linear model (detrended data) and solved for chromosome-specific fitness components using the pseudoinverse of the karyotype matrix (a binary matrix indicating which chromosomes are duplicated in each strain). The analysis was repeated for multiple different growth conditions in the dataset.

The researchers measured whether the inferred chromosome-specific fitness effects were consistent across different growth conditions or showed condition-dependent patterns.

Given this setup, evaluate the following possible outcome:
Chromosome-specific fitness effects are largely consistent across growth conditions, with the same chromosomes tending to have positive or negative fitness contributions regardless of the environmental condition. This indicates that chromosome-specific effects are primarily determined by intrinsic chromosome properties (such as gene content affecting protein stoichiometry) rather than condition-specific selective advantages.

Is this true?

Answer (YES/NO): NO